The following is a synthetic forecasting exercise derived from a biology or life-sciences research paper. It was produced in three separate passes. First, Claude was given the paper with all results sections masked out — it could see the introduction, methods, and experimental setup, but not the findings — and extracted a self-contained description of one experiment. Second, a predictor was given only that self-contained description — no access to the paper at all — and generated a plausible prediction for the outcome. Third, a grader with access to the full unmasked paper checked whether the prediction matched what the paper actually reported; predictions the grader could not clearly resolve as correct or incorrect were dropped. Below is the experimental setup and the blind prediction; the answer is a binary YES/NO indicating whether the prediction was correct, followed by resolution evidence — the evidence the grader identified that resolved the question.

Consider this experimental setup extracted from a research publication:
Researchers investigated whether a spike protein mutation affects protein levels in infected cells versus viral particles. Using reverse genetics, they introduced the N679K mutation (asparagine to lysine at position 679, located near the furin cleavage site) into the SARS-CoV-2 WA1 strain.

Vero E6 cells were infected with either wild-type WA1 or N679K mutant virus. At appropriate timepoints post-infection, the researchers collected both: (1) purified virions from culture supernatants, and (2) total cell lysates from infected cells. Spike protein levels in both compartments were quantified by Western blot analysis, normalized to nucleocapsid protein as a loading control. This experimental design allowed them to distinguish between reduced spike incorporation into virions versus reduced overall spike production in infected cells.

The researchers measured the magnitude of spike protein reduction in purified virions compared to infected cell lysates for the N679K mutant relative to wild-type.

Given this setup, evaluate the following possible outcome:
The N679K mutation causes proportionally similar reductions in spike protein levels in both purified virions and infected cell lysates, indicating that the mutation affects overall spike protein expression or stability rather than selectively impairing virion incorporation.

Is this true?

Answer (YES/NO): NO